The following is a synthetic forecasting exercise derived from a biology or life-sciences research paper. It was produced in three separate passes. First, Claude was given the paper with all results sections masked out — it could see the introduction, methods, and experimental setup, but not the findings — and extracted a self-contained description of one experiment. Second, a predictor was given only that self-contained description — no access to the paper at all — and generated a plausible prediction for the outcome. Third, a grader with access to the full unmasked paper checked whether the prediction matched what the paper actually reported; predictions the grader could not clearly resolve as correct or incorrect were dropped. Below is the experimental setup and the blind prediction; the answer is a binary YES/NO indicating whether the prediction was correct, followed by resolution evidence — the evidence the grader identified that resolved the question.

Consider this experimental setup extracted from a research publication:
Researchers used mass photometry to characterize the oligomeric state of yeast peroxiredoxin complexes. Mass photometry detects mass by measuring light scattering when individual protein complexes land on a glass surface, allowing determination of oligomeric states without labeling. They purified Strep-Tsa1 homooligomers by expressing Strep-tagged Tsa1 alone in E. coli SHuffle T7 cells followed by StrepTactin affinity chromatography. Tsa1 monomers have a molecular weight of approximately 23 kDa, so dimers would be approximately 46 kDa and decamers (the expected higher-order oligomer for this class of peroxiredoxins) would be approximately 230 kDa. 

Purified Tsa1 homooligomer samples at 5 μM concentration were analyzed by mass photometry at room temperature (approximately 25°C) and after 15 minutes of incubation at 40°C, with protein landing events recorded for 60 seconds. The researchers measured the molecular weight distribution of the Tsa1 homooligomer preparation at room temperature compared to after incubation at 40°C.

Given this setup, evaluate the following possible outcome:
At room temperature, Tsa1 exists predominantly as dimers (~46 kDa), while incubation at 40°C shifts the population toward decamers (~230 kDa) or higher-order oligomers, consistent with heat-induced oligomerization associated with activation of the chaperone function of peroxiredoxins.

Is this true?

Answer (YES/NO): NO